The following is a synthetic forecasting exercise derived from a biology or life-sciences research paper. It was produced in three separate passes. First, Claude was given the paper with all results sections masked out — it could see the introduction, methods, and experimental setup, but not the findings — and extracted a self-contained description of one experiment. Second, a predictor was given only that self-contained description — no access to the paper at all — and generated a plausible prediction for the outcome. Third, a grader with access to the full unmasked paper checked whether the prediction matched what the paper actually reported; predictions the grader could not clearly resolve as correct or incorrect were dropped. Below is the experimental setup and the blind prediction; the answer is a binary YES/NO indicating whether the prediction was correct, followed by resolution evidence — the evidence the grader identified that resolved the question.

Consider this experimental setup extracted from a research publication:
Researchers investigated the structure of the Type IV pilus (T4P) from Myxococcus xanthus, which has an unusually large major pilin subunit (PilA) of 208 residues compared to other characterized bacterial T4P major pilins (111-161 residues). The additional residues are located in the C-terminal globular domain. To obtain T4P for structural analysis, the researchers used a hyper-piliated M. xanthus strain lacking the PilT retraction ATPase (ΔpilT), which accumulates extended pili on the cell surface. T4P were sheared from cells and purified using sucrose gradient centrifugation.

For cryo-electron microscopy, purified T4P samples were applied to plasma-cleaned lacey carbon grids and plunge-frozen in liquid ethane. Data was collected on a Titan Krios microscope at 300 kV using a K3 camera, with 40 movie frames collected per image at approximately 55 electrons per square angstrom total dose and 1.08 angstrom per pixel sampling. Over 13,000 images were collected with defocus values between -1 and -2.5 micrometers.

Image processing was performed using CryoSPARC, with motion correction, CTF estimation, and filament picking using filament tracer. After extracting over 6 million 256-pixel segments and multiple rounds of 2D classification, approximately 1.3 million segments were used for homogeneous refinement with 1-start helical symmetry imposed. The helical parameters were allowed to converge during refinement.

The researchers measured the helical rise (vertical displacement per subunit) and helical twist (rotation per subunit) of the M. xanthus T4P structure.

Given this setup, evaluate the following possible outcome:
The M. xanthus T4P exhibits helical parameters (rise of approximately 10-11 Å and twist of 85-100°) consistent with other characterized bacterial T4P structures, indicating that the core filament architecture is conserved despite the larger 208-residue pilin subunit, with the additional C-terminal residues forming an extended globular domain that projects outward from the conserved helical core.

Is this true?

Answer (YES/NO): NO